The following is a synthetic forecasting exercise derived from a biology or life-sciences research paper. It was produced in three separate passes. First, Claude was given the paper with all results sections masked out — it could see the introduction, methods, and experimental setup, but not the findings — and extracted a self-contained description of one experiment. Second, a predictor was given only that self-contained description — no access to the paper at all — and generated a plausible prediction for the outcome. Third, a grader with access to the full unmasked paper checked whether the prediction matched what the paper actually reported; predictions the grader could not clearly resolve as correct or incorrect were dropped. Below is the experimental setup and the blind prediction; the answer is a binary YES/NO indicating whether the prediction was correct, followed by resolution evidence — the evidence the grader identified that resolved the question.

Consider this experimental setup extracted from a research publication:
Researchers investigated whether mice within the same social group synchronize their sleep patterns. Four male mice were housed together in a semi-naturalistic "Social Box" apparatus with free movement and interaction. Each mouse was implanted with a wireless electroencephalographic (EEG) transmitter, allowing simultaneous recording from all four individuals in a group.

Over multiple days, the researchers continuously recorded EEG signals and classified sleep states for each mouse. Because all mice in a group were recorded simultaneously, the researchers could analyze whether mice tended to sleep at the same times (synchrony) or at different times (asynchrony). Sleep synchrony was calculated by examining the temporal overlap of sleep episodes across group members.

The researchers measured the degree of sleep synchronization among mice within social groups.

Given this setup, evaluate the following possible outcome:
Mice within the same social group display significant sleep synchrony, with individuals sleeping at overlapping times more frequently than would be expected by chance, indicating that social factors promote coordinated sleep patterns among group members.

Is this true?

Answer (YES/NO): YES